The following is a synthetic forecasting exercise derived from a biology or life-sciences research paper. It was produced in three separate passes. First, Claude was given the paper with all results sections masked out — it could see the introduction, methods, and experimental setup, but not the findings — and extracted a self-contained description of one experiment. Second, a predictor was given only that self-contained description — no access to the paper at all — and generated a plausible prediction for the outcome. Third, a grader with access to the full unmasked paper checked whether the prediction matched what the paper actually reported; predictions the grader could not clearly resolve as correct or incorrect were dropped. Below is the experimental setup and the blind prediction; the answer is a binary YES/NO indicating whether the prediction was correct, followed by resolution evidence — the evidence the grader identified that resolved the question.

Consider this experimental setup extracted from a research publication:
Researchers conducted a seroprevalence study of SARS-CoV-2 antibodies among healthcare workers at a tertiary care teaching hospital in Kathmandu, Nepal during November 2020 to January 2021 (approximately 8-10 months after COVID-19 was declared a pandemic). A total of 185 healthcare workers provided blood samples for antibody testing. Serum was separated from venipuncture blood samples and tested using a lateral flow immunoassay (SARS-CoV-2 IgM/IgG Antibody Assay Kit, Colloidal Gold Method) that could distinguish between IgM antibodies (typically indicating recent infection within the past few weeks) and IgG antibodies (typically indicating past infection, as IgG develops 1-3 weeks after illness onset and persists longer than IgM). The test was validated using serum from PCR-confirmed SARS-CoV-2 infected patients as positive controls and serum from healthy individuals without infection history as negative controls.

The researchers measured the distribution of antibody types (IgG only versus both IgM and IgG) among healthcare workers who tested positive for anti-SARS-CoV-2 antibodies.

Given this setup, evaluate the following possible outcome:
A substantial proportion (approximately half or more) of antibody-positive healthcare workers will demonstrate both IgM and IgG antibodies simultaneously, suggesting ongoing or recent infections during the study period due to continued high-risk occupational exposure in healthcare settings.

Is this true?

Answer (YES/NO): NO